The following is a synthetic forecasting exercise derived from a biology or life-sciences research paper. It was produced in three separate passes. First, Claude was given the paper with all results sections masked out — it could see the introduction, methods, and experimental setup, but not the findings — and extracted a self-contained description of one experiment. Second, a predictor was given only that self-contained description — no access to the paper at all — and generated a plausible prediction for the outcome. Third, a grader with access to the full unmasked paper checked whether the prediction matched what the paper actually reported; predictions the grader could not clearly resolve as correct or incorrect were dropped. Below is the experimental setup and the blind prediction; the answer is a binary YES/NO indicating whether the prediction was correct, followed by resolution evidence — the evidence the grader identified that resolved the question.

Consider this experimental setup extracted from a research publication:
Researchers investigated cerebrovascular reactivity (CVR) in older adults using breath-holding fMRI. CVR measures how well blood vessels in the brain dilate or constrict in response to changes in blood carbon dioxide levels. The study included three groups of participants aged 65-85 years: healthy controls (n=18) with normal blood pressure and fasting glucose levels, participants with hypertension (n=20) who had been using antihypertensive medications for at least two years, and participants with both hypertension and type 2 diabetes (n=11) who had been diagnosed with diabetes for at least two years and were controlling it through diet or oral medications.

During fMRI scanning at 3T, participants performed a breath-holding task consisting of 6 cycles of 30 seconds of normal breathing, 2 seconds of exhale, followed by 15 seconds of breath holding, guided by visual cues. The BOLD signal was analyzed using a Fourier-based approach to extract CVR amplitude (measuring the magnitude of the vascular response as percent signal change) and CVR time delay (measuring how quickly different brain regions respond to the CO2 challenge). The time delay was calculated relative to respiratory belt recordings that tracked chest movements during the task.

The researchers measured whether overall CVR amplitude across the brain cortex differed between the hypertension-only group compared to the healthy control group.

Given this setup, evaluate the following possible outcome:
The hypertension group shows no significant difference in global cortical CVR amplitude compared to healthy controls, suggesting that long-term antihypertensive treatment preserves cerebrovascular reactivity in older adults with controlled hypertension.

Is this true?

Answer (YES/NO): NO